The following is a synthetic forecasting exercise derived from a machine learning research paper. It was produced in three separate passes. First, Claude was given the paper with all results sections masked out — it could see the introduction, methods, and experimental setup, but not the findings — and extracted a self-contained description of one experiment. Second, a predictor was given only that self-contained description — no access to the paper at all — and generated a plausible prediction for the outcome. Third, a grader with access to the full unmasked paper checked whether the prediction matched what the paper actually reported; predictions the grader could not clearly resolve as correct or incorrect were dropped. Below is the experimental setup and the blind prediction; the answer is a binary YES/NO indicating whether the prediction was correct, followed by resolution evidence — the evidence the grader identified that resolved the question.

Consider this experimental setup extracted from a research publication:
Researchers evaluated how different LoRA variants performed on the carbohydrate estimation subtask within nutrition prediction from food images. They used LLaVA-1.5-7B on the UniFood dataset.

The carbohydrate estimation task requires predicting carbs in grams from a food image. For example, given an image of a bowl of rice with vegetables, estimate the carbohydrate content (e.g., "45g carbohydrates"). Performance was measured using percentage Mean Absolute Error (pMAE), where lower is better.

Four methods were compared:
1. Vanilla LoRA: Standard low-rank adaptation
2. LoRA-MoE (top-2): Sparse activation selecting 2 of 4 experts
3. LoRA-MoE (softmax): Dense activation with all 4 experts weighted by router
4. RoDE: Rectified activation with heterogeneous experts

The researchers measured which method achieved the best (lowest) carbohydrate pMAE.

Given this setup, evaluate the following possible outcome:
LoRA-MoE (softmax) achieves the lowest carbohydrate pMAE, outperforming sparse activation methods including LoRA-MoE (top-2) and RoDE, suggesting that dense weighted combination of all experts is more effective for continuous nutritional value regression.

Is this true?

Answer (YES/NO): YES